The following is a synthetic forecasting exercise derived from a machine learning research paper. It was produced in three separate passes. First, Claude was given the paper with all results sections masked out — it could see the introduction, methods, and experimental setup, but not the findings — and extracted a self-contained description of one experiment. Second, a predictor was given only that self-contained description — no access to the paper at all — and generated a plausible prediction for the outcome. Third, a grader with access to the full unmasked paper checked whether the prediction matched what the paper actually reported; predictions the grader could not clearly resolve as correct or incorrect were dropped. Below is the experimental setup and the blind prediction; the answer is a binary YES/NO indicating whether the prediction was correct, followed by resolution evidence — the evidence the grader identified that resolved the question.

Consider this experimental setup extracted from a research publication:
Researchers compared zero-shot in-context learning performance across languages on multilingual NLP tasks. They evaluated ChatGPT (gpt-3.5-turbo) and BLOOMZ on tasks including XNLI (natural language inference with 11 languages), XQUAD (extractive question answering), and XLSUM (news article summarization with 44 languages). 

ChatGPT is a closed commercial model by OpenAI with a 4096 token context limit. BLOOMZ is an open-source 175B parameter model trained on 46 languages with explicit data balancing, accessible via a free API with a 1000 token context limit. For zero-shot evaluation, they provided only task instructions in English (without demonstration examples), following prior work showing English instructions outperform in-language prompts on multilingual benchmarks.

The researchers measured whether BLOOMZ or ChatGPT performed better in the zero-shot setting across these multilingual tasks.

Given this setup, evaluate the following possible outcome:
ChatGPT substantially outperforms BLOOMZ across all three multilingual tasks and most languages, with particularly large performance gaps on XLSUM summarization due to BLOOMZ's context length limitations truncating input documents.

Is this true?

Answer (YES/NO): NO